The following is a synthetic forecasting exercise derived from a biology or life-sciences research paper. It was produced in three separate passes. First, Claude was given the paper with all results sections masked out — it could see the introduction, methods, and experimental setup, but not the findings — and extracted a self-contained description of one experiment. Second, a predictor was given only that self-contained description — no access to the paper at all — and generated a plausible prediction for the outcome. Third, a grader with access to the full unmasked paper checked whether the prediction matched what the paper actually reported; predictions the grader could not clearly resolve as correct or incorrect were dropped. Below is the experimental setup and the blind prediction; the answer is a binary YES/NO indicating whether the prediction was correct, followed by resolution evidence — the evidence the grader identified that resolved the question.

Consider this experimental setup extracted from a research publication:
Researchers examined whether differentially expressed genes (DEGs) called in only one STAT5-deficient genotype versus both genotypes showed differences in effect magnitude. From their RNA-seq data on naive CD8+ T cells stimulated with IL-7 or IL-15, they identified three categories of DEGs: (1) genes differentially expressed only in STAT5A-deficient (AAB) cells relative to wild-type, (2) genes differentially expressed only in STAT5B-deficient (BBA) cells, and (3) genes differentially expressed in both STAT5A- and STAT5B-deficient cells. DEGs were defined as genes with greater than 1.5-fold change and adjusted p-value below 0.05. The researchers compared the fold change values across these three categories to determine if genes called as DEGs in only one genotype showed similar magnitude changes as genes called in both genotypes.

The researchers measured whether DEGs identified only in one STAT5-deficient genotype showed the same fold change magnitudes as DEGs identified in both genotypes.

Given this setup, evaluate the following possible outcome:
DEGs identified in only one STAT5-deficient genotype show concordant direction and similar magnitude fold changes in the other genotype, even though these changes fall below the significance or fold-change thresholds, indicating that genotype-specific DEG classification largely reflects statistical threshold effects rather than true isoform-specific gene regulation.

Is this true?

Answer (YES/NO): NO